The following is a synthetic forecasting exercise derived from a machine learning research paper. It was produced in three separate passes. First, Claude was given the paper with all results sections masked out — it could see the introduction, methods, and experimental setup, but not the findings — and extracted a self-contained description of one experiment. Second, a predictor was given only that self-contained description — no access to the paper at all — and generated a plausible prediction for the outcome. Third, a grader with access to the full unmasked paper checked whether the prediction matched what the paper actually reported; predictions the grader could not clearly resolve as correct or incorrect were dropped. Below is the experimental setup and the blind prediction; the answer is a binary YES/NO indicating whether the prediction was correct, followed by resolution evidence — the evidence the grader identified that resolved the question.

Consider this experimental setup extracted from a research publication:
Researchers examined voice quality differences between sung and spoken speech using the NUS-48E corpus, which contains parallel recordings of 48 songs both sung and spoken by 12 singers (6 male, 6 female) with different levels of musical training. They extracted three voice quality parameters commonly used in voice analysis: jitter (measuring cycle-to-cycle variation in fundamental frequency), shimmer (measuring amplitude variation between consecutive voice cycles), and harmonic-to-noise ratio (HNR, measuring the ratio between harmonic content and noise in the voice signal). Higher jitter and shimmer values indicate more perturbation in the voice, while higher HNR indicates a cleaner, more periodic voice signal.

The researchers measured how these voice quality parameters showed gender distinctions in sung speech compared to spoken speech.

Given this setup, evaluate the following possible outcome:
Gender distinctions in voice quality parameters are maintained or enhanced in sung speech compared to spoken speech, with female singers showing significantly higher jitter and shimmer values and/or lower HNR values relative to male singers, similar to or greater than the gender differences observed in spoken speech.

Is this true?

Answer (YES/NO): NO